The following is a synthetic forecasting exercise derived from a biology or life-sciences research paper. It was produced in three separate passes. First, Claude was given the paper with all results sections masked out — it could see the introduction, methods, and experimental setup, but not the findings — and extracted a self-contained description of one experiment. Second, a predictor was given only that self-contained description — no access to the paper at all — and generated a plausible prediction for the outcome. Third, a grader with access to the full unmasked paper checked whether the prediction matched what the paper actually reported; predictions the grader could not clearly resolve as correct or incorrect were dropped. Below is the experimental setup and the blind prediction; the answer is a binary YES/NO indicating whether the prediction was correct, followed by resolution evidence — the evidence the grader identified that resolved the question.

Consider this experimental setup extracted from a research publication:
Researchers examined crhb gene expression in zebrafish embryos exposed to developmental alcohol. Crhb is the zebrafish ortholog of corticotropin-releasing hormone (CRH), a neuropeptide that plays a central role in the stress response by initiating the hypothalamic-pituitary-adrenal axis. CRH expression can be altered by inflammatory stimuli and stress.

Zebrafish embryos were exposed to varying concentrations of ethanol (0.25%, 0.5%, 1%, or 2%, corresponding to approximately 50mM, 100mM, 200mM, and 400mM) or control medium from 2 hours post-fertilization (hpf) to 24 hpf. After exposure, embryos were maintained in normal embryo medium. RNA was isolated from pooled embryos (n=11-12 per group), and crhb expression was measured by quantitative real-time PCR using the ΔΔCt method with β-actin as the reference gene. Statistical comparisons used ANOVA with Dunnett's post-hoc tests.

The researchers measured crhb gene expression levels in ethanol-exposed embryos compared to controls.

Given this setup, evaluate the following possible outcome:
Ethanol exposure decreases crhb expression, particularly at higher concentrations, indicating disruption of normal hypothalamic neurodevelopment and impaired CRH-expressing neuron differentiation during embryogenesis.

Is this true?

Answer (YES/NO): YES